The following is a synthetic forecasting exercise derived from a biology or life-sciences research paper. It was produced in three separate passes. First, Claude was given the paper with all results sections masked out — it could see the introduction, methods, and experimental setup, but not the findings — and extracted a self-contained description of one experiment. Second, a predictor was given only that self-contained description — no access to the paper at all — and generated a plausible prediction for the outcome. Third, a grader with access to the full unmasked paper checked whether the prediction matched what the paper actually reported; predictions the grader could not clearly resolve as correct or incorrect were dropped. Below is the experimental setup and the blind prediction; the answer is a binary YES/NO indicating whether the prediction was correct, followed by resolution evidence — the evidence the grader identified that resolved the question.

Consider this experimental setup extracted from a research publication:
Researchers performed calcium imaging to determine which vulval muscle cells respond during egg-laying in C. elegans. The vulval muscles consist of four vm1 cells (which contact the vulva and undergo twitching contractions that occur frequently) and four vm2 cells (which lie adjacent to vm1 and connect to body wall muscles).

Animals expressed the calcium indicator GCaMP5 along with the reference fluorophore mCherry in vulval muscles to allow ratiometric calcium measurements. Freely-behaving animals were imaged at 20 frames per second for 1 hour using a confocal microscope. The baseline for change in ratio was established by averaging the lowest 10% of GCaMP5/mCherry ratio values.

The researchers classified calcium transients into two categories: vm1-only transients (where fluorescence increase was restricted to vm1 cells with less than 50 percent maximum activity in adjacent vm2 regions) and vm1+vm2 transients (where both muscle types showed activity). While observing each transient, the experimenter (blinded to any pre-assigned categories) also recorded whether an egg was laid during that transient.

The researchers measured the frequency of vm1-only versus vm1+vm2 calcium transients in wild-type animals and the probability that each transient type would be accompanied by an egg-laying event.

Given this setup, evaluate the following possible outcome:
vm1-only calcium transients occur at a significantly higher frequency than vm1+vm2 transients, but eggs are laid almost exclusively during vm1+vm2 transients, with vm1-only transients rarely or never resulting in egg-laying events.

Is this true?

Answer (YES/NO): YES